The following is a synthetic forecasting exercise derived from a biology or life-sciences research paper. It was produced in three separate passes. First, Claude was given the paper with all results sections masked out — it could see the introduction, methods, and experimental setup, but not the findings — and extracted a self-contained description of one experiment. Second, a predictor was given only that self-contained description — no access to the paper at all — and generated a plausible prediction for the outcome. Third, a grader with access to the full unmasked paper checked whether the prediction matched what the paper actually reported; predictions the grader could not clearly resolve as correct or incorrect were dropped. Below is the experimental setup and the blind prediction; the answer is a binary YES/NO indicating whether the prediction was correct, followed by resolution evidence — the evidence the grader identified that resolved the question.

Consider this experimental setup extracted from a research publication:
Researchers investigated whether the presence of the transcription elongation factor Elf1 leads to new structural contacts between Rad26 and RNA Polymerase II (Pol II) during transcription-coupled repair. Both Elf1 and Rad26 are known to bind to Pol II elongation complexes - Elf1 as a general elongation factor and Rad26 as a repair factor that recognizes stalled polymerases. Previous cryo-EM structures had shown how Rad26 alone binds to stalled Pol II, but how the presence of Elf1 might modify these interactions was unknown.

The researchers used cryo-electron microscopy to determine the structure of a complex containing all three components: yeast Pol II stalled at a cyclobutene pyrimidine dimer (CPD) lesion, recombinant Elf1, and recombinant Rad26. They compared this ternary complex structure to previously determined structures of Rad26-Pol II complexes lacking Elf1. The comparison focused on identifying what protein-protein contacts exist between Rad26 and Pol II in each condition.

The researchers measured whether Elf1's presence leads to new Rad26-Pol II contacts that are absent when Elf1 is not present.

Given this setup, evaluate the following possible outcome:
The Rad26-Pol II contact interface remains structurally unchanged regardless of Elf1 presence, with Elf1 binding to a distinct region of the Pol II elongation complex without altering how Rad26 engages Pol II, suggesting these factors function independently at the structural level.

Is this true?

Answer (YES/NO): NO